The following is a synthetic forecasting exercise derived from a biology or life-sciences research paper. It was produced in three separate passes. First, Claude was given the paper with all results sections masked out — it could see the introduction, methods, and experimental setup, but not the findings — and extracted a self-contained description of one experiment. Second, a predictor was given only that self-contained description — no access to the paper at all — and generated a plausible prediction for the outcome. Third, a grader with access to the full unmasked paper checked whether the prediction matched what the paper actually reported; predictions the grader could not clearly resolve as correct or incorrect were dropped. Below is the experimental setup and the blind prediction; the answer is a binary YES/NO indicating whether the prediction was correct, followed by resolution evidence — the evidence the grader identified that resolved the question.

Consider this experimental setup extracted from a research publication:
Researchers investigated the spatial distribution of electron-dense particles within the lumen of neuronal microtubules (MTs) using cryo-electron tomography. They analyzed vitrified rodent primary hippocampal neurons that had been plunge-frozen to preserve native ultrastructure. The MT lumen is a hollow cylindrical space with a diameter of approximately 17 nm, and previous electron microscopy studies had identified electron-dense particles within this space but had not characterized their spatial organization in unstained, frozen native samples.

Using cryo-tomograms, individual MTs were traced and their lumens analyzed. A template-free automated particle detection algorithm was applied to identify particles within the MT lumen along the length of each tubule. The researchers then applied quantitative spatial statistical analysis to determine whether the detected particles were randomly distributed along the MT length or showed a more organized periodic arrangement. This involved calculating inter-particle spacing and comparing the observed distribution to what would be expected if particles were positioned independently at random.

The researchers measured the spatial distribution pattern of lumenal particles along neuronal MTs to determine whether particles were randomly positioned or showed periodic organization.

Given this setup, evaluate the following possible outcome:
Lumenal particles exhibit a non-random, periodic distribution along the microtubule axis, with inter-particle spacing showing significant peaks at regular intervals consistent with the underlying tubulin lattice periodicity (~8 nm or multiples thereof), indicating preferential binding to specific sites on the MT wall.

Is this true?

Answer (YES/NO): YES